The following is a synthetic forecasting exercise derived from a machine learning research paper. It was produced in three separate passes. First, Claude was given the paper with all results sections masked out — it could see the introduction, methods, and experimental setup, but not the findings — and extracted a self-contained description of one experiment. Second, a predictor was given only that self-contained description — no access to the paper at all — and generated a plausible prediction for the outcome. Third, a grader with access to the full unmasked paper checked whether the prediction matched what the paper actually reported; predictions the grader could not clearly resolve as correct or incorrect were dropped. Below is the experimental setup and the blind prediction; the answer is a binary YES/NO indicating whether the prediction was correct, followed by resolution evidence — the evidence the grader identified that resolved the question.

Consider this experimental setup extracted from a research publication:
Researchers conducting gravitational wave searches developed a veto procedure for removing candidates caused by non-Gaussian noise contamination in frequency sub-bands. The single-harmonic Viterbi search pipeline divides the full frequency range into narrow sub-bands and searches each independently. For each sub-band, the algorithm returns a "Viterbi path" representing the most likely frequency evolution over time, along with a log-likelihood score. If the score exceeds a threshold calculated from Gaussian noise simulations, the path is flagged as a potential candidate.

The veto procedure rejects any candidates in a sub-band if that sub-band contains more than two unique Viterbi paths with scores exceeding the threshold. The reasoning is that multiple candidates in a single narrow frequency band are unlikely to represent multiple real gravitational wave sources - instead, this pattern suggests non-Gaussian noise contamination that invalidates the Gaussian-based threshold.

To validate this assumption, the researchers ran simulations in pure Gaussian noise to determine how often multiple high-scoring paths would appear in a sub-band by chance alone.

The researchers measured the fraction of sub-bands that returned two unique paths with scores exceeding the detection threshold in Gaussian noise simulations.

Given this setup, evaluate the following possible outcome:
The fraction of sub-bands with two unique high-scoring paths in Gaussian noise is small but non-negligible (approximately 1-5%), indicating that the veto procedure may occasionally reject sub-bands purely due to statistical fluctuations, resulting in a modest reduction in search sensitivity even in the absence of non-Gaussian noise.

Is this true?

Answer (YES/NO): NO